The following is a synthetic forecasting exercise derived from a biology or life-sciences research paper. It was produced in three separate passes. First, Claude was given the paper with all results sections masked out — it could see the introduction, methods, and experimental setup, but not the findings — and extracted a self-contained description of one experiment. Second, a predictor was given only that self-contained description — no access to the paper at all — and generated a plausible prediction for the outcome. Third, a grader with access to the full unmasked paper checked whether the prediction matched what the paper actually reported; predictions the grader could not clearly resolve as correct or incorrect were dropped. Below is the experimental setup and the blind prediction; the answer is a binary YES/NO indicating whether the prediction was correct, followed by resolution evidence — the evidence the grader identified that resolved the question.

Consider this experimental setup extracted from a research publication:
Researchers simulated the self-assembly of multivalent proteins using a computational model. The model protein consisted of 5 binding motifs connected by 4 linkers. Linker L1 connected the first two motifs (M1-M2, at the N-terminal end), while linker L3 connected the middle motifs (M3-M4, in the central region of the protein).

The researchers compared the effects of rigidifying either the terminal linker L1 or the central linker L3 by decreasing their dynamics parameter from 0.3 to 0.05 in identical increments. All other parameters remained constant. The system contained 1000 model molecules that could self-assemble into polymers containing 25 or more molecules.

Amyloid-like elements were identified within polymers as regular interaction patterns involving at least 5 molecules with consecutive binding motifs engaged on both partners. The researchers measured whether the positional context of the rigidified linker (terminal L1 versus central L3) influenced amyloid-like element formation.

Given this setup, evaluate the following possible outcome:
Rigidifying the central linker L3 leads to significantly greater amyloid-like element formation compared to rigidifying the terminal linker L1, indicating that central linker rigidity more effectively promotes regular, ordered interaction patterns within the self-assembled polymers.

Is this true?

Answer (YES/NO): YES